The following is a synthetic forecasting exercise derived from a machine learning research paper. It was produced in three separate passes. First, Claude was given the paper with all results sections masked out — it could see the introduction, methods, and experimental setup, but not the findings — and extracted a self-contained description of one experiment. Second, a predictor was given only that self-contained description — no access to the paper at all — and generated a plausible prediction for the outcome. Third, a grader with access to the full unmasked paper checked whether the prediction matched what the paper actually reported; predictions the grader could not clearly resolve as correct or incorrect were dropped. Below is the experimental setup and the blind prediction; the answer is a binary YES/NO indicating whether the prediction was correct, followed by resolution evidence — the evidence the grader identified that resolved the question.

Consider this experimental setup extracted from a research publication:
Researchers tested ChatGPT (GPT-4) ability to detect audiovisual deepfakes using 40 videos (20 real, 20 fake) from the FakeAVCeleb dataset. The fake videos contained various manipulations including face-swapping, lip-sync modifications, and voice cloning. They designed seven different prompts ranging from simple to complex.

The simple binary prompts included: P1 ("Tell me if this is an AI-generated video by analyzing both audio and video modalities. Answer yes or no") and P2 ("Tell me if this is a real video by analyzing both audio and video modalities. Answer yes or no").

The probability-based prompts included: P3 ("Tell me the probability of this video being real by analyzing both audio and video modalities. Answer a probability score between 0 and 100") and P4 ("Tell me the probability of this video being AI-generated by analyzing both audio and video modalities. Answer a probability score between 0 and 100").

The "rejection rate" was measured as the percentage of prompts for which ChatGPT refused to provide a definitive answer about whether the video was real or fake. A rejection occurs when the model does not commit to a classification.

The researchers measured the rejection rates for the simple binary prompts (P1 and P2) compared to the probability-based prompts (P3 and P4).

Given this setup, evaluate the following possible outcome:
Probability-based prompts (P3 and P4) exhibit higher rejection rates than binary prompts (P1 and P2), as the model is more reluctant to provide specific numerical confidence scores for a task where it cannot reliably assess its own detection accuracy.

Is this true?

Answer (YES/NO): NO